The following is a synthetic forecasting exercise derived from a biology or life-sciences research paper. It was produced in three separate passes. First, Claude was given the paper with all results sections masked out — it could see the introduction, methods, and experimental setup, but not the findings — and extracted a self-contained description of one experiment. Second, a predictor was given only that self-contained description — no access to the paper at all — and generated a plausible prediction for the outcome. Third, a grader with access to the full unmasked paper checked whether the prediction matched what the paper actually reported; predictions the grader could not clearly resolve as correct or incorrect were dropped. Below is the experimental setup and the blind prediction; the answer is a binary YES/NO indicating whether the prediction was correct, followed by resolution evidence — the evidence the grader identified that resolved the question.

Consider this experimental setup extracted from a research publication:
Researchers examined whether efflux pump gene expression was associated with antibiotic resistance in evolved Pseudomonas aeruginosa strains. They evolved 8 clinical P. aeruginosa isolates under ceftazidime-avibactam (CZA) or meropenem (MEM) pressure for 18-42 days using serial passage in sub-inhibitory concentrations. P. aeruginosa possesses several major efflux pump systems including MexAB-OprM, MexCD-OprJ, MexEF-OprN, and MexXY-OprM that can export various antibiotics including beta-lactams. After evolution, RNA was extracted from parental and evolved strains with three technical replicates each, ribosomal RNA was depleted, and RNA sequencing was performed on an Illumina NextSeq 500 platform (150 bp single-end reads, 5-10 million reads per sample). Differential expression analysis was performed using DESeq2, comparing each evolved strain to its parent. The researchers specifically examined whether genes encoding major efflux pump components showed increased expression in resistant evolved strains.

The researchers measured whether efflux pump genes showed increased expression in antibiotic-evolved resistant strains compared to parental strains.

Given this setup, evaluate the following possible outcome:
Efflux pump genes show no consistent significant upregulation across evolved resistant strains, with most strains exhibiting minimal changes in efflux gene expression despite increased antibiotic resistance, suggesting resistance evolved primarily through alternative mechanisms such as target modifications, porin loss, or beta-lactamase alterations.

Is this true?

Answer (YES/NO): NO